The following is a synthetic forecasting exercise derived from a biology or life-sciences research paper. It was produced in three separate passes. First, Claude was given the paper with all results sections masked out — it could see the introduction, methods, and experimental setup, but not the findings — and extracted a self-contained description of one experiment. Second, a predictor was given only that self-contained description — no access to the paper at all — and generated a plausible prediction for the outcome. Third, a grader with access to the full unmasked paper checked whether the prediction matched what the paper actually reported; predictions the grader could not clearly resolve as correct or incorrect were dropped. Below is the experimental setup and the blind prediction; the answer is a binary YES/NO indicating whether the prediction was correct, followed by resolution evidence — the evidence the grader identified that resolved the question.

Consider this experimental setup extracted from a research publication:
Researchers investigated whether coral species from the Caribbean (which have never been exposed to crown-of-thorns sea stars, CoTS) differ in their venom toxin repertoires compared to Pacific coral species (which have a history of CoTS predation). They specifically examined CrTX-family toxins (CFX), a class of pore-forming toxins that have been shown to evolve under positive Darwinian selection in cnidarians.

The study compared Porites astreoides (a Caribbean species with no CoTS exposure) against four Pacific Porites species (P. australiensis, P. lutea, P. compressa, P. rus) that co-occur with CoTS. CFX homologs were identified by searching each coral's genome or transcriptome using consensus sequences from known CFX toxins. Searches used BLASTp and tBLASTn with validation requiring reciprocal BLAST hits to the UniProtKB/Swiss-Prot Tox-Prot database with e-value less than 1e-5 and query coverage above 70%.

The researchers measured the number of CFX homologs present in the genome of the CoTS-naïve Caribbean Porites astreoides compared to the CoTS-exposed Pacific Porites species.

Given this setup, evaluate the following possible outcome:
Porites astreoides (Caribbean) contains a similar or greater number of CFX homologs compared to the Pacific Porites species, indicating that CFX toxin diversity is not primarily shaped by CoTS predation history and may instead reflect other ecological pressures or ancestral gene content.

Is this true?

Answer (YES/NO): NO